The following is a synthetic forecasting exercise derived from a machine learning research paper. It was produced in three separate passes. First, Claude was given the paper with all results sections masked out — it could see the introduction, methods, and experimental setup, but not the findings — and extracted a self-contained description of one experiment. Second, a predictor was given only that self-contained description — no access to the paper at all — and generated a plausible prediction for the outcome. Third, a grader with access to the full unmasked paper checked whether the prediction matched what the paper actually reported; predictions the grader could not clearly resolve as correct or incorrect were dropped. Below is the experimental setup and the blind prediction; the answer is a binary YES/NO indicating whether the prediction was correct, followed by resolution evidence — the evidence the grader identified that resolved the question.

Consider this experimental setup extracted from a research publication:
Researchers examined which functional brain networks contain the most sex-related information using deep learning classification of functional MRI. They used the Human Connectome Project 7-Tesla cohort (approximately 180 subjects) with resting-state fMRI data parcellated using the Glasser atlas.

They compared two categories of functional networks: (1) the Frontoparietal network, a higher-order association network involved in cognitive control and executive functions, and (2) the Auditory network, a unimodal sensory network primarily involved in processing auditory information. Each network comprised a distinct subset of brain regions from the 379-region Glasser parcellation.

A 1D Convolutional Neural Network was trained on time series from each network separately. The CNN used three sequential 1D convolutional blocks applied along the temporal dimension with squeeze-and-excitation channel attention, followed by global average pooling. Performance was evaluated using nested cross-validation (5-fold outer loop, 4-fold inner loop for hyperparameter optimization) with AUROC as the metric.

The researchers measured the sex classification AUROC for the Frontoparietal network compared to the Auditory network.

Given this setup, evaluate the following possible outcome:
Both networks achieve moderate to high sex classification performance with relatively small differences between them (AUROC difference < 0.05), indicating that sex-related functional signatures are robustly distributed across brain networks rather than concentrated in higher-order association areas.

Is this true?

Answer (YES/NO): NO